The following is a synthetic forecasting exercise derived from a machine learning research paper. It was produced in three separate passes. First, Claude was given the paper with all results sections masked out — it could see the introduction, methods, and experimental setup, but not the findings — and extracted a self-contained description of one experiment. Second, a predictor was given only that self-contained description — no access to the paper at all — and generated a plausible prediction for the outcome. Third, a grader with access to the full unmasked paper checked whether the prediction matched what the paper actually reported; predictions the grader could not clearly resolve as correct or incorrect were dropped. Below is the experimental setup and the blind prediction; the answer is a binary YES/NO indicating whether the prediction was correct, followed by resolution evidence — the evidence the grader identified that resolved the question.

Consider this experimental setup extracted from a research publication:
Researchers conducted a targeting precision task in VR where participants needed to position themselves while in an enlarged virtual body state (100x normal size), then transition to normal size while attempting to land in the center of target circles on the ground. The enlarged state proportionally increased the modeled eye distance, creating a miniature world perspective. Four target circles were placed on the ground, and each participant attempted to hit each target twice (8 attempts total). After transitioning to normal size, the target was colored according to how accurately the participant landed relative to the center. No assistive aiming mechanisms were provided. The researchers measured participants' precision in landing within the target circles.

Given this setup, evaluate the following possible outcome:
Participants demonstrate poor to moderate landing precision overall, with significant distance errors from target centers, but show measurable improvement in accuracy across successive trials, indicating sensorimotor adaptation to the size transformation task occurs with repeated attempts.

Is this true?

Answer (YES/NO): NO